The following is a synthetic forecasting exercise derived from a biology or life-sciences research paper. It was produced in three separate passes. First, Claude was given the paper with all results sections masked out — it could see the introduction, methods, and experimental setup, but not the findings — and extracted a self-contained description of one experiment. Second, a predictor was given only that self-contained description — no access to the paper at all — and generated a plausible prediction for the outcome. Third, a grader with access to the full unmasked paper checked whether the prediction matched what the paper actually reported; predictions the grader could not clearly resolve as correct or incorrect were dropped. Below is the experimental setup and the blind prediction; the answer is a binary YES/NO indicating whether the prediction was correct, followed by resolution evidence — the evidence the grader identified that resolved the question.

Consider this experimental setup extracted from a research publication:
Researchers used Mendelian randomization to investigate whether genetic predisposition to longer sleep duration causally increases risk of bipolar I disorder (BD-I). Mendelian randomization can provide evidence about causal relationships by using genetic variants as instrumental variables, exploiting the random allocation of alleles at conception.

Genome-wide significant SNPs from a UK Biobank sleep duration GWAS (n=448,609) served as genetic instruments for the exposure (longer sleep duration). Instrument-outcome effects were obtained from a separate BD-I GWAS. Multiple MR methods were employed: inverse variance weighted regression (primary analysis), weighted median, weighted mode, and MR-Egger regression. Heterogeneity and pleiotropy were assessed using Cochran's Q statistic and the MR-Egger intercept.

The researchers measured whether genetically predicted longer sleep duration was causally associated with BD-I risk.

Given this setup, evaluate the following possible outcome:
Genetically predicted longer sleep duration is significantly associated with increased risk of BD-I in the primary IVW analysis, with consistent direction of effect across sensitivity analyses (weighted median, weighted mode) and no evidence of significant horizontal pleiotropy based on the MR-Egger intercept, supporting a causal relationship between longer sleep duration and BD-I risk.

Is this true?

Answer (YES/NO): NO